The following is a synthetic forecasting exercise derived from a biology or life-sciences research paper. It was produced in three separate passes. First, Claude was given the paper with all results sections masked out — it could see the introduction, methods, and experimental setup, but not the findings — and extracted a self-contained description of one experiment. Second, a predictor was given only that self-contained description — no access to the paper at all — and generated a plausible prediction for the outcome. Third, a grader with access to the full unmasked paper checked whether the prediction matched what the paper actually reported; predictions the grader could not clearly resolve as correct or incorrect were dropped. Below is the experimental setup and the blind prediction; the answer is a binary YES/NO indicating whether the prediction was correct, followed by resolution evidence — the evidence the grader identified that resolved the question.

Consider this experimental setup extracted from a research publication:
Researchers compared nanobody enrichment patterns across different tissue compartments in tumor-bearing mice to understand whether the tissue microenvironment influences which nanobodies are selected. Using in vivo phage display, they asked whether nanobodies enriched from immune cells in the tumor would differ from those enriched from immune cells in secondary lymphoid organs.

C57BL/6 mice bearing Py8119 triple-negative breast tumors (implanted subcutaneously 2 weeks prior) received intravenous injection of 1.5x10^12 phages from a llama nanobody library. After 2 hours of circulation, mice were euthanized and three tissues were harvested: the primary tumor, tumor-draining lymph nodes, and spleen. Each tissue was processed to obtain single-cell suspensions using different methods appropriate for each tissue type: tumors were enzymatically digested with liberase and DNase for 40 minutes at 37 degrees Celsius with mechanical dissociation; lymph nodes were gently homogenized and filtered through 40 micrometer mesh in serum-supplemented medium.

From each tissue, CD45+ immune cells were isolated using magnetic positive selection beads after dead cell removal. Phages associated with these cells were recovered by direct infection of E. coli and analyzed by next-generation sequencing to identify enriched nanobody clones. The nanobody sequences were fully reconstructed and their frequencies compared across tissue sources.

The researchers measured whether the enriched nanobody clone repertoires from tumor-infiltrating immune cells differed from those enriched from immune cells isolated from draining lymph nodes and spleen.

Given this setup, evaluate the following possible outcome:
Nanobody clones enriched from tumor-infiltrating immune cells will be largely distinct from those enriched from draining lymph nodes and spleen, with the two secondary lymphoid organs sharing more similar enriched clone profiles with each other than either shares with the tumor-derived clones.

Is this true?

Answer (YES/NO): NO